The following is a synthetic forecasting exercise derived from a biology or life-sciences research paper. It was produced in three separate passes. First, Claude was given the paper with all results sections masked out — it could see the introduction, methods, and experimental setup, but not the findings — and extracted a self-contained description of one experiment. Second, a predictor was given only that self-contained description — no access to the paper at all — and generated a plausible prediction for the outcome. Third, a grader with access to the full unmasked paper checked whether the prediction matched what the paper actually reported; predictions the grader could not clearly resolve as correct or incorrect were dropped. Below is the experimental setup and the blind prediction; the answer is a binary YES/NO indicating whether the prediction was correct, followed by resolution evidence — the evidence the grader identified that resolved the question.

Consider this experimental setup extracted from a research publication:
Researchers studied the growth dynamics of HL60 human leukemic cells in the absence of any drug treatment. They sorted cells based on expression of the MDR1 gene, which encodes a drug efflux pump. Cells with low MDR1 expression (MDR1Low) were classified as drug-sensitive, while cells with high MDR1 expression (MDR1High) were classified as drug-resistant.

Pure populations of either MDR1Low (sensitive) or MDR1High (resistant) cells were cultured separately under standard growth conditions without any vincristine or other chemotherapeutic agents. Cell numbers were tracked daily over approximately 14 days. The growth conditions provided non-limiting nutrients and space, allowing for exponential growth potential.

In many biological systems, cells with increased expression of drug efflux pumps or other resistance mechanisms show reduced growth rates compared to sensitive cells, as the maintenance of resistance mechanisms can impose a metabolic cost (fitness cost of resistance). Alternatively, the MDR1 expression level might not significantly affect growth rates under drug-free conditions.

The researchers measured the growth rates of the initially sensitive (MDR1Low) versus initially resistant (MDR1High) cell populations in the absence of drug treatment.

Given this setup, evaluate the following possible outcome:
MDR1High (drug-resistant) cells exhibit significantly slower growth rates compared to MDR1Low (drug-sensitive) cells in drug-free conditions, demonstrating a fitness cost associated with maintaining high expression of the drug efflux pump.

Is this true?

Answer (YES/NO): YES